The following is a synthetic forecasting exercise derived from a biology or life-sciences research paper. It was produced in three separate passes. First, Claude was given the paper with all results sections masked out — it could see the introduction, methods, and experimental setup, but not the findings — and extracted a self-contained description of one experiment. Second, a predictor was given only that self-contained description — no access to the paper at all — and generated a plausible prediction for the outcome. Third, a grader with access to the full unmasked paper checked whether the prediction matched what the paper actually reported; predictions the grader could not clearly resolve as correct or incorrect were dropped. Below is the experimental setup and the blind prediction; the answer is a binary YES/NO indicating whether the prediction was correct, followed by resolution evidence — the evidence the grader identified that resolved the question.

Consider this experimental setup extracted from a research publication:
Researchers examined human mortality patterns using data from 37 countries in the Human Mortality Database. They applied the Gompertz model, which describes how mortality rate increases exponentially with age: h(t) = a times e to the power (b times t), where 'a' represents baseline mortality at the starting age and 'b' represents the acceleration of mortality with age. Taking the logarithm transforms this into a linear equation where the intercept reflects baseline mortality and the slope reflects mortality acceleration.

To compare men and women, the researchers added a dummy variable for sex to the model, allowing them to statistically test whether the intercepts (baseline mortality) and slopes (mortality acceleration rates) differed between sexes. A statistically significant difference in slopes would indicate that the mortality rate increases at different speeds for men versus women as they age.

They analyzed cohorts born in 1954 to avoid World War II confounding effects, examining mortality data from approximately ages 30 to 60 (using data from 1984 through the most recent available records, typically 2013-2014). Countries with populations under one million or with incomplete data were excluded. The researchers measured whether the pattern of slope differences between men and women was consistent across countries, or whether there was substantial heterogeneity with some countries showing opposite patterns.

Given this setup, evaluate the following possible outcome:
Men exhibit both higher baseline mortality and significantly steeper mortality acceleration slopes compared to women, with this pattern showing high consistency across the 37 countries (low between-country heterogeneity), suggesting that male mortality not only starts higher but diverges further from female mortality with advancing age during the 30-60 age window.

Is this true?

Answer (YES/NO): NO